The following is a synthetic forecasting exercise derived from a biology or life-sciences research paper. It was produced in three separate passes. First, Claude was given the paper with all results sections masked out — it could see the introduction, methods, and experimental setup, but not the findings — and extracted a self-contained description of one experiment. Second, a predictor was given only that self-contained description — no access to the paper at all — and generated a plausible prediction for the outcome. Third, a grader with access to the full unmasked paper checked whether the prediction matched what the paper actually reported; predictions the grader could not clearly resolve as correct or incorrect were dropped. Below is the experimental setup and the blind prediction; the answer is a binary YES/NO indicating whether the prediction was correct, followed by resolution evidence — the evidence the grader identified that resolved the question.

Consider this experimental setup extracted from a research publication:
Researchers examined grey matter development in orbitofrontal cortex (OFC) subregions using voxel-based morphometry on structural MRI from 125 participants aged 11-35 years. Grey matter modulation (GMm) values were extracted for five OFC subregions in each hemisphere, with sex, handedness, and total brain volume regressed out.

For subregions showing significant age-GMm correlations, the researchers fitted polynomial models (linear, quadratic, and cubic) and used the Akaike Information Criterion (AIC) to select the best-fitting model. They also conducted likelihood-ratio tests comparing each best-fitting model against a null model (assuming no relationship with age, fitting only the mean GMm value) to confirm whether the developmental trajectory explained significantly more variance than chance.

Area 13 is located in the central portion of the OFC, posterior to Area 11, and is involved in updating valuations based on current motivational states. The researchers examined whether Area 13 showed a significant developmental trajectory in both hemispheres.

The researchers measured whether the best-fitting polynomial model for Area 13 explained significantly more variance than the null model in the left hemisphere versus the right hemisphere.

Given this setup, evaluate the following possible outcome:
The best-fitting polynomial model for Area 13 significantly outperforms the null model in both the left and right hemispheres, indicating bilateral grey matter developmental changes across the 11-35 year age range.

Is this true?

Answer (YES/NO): NO